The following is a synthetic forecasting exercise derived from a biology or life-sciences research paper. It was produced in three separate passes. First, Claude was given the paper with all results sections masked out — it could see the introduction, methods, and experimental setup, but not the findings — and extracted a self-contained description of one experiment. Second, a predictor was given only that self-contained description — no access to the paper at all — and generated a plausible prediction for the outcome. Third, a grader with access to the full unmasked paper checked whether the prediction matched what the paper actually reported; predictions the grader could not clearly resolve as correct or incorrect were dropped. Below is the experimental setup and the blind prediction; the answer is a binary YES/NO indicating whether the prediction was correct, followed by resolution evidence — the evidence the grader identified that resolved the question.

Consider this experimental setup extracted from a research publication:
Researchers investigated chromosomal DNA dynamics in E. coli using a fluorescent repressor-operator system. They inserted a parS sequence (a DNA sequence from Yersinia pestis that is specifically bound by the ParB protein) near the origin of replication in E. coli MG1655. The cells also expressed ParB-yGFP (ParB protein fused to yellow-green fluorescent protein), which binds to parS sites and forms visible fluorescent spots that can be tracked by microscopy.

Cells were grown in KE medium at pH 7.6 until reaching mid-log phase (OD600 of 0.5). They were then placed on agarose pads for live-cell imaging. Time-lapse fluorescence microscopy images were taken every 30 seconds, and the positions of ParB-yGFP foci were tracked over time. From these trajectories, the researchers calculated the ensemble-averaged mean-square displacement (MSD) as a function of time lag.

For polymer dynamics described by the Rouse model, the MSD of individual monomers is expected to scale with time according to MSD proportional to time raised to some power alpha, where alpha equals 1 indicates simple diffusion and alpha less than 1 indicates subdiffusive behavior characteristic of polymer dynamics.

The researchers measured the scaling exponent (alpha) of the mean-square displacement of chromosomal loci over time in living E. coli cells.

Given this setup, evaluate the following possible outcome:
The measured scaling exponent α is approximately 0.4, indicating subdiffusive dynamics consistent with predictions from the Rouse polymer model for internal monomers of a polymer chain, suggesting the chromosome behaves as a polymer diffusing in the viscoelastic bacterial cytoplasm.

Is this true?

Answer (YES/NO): NO